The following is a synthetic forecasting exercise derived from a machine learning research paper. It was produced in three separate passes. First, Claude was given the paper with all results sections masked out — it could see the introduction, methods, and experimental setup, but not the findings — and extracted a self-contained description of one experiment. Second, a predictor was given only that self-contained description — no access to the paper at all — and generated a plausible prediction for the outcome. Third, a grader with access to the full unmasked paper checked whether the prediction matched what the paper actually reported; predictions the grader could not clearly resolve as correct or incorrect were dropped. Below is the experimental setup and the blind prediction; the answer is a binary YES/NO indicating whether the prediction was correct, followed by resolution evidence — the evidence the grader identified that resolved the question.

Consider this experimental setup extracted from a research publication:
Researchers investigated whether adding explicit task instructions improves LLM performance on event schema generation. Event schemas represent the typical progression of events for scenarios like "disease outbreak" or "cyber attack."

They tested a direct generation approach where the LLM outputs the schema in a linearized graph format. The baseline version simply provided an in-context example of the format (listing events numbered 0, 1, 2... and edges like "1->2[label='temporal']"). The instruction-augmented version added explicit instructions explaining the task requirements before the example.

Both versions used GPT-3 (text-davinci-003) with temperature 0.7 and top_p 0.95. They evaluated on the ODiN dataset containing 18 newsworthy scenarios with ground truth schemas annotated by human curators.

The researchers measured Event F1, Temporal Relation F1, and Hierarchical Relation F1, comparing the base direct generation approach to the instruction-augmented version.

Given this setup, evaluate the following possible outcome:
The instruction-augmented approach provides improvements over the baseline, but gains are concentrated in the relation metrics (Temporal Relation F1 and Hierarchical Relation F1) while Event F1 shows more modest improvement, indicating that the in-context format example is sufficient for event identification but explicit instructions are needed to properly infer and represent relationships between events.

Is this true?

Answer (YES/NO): NO